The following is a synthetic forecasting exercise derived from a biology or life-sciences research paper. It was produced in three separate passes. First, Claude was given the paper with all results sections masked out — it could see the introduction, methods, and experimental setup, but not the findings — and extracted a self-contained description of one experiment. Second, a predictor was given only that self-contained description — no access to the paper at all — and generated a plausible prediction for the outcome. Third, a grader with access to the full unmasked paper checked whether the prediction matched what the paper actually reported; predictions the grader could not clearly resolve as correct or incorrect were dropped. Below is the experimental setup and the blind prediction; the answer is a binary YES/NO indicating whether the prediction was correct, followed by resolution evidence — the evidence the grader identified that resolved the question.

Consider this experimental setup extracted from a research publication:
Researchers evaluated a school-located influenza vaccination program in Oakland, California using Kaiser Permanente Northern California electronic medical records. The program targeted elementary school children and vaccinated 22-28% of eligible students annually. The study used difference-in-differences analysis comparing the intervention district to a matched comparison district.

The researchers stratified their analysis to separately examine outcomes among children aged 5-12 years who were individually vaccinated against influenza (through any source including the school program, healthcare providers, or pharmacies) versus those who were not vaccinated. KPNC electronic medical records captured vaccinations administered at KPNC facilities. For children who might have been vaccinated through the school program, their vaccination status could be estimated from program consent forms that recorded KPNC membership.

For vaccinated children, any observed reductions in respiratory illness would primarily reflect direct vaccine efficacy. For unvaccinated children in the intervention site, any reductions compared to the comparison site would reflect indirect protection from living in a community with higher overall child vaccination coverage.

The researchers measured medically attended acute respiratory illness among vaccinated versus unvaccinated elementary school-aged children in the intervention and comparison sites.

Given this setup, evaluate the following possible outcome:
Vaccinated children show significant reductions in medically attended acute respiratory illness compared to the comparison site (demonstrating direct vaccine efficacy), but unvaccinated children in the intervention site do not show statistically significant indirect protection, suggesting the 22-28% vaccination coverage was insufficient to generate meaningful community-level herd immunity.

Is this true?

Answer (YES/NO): NO